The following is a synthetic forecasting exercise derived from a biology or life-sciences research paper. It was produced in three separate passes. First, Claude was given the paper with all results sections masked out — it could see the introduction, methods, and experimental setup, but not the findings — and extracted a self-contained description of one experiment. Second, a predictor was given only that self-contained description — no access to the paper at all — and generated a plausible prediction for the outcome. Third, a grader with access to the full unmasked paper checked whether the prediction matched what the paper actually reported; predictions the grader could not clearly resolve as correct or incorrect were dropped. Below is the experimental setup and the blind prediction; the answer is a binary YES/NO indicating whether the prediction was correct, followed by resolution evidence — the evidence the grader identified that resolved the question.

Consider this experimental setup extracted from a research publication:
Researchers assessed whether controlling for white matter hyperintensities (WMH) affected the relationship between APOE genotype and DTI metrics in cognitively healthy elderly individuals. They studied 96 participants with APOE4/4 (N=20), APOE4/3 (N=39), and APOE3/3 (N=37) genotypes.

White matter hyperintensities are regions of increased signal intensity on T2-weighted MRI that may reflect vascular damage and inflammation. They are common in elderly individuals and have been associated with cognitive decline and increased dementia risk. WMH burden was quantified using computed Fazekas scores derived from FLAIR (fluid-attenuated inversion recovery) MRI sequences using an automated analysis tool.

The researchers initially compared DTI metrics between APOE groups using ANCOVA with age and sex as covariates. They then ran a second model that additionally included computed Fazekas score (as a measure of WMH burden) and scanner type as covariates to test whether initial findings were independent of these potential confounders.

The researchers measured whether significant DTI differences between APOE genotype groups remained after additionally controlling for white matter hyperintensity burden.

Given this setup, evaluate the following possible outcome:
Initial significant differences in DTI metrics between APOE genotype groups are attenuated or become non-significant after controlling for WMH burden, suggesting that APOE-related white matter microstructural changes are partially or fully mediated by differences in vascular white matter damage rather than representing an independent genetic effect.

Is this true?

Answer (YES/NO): NO